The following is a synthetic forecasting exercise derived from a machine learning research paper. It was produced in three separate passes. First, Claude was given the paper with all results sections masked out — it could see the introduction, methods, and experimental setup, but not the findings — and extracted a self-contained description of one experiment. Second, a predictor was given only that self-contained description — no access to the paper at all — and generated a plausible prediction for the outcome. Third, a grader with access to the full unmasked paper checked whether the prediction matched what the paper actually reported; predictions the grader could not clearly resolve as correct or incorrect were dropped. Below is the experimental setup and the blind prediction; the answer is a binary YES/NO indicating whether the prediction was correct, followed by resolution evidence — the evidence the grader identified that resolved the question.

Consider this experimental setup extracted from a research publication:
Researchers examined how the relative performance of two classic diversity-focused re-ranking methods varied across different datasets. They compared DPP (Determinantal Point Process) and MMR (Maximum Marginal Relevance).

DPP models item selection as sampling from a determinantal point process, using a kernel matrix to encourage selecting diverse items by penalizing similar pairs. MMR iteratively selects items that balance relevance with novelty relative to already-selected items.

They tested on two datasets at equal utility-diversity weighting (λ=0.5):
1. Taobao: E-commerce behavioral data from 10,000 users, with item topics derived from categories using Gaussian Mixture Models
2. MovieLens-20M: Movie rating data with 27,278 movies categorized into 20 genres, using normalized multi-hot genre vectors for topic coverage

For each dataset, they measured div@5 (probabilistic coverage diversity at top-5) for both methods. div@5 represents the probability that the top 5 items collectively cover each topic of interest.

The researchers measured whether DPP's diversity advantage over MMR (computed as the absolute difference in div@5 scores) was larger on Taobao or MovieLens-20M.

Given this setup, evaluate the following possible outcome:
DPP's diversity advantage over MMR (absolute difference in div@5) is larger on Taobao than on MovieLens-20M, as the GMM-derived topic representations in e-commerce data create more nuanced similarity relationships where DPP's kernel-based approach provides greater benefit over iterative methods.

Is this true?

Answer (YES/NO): YES